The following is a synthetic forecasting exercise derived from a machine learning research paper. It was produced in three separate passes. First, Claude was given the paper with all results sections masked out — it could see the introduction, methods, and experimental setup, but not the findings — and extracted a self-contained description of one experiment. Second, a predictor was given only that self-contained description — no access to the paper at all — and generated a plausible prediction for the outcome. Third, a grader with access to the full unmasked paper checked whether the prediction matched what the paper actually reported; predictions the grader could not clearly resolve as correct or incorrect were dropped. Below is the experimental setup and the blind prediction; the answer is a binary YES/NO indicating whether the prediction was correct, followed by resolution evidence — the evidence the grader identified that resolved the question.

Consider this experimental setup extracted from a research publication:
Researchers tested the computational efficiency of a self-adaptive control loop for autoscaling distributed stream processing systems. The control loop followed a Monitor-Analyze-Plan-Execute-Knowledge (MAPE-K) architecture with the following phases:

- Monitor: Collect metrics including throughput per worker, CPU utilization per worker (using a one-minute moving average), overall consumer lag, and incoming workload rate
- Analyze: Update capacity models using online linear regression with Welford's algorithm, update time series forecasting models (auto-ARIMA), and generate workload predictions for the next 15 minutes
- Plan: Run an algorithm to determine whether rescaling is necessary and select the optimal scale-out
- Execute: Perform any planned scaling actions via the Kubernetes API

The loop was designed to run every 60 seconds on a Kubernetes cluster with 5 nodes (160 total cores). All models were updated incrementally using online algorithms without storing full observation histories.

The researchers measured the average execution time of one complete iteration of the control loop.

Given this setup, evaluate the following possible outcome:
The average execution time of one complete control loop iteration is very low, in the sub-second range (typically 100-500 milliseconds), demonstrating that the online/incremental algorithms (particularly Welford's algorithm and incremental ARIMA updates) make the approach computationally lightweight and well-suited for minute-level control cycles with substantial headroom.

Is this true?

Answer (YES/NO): NO